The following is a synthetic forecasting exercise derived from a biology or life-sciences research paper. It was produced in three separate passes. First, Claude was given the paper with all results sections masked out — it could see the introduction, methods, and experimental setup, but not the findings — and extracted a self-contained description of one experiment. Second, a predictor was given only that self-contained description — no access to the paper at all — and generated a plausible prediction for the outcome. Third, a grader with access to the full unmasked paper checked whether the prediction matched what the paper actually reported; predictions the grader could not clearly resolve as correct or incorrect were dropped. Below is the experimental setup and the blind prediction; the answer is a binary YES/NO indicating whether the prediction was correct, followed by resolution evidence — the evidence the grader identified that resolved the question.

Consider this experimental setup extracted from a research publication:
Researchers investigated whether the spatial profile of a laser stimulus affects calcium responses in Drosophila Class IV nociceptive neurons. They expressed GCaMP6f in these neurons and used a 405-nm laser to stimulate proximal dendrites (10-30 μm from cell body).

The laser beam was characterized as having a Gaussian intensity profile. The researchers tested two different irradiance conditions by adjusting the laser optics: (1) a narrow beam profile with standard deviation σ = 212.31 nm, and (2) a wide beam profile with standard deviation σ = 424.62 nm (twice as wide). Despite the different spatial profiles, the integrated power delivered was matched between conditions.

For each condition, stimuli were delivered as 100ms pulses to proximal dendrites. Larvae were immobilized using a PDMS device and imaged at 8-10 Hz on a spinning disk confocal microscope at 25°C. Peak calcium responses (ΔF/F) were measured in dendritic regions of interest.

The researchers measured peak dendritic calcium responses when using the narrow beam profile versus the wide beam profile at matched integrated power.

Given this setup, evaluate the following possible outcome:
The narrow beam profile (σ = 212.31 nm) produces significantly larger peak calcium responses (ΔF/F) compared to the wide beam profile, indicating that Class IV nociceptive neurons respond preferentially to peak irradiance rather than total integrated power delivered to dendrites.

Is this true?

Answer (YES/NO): YES